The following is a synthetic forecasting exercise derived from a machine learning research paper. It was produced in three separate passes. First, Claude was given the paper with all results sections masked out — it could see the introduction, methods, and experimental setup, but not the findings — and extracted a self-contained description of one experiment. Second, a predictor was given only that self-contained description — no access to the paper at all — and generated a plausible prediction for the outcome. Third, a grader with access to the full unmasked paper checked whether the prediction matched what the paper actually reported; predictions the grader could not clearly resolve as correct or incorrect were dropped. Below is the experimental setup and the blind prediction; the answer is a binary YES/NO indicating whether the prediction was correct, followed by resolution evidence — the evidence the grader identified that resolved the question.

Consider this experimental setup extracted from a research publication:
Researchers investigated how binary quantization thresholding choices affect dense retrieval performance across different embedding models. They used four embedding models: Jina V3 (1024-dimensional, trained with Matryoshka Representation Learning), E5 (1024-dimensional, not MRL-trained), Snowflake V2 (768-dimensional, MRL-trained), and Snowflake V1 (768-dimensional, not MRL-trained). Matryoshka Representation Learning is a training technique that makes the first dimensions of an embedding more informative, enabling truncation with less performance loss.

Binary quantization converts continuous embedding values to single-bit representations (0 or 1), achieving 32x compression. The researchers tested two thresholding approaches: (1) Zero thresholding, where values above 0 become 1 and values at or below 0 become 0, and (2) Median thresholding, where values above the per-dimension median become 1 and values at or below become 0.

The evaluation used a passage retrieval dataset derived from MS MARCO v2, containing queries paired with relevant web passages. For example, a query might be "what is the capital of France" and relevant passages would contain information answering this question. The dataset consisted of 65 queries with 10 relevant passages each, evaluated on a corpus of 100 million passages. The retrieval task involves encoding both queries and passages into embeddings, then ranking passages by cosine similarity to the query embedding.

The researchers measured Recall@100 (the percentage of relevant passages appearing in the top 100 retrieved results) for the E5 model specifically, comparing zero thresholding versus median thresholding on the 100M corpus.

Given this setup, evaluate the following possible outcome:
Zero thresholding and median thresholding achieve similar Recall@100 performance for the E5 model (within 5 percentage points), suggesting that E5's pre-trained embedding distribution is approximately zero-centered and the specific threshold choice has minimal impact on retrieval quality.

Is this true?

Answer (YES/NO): NO